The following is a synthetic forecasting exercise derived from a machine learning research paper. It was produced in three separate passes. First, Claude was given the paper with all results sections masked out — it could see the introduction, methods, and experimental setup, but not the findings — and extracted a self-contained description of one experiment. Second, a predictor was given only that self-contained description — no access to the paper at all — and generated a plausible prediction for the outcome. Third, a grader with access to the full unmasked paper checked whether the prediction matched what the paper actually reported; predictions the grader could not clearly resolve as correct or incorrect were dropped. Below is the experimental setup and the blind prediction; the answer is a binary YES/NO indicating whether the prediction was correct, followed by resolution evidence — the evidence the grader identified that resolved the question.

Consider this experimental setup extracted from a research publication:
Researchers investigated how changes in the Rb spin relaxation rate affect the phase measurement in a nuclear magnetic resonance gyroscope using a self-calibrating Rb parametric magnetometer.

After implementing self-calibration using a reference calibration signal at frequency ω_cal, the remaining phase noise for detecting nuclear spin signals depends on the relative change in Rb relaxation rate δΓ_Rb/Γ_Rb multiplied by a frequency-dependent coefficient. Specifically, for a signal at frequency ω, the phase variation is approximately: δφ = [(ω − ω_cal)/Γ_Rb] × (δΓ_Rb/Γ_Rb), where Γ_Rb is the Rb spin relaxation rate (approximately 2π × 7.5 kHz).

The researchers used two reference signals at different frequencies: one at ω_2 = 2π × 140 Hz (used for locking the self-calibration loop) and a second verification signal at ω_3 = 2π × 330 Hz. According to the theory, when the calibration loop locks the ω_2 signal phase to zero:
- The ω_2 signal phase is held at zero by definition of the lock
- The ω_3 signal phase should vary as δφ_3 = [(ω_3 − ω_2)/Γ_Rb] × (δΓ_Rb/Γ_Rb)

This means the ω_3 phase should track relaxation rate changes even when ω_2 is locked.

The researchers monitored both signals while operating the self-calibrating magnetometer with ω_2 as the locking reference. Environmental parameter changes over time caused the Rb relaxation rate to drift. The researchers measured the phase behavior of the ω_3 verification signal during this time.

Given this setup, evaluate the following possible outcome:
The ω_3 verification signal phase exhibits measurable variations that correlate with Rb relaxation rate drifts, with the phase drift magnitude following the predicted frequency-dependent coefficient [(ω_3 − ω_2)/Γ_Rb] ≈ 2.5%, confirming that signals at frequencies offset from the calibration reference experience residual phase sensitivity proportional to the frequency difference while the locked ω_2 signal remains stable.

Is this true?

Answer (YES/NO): YES